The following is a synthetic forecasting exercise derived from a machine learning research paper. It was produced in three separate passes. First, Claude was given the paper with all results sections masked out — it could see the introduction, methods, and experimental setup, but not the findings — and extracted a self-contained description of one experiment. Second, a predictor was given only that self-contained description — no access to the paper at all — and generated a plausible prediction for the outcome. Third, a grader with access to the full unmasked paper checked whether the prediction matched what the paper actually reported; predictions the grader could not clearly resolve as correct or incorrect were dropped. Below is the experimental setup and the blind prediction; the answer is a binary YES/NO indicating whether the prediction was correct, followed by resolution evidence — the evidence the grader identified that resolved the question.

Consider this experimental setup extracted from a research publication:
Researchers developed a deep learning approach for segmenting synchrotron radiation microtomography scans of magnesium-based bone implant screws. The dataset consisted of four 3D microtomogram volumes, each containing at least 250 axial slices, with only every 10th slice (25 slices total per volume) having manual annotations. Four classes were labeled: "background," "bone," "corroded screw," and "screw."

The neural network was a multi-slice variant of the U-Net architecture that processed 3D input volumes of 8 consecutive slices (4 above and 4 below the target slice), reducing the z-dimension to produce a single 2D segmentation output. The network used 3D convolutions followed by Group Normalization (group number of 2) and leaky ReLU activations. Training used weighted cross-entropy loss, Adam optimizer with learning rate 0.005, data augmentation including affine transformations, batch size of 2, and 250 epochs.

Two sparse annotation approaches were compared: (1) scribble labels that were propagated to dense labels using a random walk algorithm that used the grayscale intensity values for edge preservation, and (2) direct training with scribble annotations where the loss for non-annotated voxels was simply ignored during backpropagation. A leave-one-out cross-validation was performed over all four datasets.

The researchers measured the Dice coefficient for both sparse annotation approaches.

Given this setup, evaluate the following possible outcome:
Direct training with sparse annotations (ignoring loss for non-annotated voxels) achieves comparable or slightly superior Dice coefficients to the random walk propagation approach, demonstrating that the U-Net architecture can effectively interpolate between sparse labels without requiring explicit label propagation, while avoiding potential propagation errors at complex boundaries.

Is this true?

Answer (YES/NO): NO